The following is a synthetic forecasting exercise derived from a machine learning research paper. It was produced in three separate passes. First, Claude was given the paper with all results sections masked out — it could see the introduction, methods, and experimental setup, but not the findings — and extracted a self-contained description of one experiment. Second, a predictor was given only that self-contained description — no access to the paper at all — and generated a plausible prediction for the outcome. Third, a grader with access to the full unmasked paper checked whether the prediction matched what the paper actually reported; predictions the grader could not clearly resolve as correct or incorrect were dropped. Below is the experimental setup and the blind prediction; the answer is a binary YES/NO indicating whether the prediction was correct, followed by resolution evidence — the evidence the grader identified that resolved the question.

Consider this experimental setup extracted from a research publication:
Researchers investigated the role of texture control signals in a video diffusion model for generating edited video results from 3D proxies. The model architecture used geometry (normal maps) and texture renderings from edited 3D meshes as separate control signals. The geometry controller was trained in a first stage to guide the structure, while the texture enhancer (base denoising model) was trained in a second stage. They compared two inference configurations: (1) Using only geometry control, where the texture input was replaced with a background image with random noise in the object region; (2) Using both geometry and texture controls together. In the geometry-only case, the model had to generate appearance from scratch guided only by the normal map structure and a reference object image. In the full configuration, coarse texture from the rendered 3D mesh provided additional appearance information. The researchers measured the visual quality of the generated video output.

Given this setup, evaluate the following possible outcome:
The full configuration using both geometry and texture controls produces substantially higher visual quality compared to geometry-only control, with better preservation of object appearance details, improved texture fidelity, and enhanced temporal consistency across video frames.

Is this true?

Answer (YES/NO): NO